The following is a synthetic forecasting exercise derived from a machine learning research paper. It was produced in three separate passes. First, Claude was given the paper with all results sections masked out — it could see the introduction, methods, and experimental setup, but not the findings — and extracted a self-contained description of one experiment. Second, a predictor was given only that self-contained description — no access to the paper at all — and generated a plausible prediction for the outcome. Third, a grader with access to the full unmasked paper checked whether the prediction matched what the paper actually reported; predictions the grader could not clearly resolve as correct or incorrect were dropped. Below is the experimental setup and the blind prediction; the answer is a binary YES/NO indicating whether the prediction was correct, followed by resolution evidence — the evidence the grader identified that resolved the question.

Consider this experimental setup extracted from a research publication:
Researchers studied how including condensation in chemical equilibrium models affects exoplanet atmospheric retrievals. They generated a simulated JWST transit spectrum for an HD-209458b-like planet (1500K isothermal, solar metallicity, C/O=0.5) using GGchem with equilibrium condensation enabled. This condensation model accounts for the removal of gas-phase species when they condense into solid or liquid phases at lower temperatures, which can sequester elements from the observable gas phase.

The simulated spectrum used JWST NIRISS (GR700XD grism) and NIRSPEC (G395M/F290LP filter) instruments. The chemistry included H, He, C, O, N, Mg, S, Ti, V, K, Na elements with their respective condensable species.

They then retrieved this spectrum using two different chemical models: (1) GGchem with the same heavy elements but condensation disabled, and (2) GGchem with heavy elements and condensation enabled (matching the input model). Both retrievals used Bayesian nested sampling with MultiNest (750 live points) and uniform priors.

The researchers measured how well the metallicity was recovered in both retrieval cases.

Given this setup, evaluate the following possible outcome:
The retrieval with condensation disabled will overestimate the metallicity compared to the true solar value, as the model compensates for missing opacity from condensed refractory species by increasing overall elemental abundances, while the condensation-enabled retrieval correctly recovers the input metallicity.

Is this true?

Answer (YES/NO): YES